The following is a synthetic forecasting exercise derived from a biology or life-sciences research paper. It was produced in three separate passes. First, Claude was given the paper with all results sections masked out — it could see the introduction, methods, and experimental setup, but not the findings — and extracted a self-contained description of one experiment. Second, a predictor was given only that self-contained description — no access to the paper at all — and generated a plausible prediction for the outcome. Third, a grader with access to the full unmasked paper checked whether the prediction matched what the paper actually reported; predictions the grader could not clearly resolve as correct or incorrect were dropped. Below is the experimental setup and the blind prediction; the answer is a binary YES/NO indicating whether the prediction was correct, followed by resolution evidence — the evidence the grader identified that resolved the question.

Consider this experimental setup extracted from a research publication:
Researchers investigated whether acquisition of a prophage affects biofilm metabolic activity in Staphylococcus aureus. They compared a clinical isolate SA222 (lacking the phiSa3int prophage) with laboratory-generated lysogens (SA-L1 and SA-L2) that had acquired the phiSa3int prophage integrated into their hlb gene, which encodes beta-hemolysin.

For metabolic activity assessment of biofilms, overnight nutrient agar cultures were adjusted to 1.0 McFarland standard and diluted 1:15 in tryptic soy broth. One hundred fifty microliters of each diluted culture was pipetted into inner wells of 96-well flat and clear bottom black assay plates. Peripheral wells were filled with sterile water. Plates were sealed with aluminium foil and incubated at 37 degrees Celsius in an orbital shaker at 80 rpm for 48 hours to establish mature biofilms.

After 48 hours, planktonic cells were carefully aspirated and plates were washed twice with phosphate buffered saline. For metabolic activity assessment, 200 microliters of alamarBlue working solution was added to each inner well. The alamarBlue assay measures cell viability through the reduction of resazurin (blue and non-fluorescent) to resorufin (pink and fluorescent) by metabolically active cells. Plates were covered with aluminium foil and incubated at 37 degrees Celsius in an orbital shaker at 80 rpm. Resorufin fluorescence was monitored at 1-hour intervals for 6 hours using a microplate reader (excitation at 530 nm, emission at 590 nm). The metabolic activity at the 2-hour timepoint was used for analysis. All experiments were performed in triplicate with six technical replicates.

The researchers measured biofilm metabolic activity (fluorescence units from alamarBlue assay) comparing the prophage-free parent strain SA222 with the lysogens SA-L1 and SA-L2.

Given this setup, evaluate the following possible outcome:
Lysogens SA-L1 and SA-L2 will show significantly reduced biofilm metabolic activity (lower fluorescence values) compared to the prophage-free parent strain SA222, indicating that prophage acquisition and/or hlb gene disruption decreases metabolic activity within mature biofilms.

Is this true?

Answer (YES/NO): NO